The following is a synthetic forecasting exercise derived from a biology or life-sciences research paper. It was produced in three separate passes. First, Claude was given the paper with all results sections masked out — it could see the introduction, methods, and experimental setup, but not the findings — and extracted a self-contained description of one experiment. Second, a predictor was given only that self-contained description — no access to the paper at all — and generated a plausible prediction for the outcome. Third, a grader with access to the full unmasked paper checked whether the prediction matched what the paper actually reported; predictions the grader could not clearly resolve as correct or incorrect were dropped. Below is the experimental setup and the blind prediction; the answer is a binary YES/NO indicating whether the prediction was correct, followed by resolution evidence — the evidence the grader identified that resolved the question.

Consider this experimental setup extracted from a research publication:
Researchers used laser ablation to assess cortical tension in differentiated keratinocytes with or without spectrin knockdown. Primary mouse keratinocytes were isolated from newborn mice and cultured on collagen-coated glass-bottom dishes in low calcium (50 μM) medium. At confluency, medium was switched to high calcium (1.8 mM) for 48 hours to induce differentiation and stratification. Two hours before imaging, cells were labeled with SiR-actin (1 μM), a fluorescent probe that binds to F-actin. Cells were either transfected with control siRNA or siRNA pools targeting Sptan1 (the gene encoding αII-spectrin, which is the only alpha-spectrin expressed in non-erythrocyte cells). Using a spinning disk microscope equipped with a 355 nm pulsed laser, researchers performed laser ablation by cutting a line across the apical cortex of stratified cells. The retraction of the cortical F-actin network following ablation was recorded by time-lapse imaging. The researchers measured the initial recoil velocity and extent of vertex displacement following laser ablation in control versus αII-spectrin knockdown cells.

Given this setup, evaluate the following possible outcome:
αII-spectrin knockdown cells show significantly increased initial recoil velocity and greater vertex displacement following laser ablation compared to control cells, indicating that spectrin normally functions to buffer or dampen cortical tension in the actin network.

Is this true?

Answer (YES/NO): YES